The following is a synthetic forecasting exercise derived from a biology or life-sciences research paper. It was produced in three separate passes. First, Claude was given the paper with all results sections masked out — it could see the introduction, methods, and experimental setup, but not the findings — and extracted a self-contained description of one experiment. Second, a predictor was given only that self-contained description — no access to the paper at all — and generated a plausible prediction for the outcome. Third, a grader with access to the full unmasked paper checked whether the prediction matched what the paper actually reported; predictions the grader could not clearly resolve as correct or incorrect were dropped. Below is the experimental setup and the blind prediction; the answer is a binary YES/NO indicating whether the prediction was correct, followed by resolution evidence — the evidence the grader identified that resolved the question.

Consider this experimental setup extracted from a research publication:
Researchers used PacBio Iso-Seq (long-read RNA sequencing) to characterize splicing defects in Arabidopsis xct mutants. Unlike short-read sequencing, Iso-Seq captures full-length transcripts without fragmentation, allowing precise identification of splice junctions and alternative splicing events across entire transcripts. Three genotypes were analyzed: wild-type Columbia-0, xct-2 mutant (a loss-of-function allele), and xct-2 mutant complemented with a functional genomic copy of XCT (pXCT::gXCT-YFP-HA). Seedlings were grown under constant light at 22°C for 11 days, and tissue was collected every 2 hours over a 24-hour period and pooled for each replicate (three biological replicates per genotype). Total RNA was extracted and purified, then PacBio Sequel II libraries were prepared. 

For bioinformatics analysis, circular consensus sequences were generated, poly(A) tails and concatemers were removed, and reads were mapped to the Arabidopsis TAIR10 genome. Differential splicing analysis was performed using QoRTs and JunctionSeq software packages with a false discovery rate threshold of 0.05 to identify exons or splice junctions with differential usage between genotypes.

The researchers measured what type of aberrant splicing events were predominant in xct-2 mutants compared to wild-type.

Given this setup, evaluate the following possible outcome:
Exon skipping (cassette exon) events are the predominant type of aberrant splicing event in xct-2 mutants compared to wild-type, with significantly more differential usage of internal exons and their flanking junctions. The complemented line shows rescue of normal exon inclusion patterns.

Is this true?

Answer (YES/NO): NO